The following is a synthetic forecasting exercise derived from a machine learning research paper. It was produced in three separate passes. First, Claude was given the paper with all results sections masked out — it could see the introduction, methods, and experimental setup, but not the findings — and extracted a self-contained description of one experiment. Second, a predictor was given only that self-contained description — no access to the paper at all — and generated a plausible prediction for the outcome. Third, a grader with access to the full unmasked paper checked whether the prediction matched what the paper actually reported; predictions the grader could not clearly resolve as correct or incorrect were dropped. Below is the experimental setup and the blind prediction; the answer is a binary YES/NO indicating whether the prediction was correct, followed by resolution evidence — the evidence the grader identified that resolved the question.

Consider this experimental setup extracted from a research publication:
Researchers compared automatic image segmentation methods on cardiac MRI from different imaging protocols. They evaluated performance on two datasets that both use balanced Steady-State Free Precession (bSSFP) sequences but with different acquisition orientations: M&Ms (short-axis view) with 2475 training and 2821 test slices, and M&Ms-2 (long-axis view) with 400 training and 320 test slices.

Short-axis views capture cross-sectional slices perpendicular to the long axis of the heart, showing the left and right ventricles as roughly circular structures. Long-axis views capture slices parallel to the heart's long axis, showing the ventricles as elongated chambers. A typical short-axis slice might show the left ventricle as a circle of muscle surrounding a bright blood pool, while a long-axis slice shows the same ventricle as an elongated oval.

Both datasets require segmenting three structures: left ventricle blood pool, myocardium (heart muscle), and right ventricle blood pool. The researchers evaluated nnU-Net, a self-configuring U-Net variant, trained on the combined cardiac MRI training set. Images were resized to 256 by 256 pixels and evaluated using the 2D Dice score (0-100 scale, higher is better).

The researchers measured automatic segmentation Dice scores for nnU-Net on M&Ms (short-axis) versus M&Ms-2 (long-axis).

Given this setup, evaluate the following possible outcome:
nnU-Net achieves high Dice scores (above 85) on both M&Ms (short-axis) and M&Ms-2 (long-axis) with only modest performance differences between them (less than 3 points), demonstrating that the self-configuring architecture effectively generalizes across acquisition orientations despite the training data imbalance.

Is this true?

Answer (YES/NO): NO